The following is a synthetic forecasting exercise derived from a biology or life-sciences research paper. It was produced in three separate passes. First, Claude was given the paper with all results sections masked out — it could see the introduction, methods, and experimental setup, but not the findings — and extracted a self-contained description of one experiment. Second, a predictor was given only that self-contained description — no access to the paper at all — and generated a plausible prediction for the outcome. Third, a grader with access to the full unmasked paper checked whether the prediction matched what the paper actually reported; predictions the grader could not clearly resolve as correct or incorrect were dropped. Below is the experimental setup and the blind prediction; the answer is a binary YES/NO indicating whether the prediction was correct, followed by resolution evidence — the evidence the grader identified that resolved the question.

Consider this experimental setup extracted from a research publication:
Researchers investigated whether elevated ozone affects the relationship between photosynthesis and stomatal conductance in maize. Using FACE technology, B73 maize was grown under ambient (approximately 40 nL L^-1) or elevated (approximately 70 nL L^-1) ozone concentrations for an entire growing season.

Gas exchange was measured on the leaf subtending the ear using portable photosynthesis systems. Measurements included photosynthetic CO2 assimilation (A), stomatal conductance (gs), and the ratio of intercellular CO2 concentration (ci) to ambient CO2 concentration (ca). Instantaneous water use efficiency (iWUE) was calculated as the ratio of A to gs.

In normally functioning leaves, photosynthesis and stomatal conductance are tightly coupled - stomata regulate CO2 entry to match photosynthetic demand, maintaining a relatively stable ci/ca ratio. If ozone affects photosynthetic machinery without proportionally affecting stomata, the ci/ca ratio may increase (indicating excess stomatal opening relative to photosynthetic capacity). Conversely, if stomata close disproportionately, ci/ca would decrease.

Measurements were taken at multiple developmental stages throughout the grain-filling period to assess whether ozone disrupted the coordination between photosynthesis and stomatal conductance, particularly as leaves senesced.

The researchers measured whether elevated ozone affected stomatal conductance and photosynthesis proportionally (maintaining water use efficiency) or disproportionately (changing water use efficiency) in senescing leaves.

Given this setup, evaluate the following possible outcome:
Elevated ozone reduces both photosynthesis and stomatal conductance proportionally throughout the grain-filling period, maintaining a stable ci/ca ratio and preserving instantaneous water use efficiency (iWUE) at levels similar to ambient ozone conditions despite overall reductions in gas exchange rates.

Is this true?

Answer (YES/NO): NO